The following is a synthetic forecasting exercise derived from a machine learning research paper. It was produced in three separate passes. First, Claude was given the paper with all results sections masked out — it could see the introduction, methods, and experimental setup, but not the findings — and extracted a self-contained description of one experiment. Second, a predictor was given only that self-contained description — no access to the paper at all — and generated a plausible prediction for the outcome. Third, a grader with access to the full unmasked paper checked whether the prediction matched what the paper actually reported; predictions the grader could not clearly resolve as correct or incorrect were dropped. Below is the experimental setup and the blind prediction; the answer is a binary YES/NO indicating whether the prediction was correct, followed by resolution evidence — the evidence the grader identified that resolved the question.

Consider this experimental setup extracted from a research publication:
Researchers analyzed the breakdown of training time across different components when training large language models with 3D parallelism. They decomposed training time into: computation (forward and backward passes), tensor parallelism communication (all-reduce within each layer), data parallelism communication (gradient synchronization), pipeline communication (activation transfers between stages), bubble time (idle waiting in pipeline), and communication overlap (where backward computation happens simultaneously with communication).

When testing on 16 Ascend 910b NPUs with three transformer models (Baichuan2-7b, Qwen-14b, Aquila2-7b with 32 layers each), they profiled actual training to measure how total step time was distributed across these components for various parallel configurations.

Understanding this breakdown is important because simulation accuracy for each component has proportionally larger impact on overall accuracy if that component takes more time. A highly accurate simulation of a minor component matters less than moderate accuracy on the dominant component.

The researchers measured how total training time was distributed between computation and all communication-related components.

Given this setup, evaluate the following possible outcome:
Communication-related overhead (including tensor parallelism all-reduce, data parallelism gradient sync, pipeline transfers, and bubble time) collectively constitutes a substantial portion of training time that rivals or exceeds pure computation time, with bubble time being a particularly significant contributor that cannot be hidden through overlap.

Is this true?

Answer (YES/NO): NO